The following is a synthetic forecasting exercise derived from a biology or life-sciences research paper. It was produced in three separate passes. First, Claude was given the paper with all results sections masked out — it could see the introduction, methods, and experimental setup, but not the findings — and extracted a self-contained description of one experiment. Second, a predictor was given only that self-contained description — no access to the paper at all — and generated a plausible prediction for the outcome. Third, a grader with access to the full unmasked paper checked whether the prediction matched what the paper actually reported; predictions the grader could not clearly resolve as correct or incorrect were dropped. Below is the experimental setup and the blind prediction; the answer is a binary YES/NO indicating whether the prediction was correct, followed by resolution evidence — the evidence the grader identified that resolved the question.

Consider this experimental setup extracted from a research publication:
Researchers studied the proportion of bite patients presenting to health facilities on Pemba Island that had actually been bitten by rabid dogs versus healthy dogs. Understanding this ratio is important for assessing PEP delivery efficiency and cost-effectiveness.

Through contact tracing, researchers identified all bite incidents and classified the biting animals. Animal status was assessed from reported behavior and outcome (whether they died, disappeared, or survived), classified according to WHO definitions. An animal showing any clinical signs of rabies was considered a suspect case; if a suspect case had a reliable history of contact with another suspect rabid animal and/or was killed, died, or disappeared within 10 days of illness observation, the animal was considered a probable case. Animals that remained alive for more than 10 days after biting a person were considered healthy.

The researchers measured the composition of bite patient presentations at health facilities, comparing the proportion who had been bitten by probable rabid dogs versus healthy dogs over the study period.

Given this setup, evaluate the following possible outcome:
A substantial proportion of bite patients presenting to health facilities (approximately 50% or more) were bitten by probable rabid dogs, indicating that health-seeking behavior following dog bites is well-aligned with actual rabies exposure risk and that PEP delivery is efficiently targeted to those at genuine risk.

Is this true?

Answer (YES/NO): YES